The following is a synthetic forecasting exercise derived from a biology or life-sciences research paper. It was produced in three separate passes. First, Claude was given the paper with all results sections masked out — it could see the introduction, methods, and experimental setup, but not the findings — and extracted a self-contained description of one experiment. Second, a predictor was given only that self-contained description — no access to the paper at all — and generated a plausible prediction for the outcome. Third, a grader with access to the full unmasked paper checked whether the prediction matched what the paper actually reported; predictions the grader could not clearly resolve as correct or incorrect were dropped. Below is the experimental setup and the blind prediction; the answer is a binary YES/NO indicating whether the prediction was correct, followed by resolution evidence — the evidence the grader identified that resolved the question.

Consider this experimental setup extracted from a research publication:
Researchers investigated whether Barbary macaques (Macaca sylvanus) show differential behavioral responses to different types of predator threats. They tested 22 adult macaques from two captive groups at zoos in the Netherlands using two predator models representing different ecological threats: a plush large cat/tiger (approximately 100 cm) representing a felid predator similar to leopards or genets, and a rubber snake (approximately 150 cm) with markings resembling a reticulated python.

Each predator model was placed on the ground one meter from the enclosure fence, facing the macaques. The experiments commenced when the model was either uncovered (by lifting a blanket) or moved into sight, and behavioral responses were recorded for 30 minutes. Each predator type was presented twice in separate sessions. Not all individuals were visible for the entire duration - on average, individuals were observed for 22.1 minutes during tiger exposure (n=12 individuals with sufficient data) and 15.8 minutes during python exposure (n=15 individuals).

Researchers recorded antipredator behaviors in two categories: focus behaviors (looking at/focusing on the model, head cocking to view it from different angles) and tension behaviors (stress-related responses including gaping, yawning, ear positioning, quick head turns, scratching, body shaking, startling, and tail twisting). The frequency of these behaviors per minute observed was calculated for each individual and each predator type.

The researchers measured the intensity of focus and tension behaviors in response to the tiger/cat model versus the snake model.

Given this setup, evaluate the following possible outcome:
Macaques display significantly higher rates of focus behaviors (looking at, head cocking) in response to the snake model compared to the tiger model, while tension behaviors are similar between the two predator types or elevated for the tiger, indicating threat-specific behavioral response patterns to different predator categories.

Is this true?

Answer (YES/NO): NO